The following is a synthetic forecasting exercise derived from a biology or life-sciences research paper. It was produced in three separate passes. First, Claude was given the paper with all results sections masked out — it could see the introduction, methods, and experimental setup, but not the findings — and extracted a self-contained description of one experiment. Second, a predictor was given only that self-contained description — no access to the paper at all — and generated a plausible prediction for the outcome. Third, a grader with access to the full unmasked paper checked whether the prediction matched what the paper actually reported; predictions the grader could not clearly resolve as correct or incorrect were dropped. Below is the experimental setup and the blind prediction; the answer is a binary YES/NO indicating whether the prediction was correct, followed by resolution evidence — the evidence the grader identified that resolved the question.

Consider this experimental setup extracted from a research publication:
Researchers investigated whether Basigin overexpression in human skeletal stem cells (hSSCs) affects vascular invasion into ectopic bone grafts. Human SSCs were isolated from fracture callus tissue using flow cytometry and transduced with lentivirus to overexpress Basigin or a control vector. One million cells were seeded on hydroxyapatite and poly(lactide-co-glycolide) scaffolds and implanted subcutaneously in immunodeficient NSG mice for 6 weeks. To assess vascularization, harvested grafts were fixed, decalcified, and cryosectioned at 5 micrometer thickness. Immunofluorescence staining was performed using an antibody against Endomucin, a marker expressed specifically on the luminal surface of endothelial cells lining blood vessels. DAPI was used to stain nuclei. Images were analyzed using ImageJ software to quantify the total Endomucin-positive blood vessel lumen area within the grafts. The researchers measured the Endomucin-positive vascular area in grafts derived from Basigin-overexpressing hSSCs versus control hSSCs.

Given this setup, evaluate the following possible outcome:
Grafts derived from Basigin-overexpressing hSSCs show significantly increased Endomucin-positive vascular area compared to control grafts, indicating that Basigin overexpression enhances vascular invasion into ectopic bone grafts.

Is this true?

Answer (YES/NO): NO